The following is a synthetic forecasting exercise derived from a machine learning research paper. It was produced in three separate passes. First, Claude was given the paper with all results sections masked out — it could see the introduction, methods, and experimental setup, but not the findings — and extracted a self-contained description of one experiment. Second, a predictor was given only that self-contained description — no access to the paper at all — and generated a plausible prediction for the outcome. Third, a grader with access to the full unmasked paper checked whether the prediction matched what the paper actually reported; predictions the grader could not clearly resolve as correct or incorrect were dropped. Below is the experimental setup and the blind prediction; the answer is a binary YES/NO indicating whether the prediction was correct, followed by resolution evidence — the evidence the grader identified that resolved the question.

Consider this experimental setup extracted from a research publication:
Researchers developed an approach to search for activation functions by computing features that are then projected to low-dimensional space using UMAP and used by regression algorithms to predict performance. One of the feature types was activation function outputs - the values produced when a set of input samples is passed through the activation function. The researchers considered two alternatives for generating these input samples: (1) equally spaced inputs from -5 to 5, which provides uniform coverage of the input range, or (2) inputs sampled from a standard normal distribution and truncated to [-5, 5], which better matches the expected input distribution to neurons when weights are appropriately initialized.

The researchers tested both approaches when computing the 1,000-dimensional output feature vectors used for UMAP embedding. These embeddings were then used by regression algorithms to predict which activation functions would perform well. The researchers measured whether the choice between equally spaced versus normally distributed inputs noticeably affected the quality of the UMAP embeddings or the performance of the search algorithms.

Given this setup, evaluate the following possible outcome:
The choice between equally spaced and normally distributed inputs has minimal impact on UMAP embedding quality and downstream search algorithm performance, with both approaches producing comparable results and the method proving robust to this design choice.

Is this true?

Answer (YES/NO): YES